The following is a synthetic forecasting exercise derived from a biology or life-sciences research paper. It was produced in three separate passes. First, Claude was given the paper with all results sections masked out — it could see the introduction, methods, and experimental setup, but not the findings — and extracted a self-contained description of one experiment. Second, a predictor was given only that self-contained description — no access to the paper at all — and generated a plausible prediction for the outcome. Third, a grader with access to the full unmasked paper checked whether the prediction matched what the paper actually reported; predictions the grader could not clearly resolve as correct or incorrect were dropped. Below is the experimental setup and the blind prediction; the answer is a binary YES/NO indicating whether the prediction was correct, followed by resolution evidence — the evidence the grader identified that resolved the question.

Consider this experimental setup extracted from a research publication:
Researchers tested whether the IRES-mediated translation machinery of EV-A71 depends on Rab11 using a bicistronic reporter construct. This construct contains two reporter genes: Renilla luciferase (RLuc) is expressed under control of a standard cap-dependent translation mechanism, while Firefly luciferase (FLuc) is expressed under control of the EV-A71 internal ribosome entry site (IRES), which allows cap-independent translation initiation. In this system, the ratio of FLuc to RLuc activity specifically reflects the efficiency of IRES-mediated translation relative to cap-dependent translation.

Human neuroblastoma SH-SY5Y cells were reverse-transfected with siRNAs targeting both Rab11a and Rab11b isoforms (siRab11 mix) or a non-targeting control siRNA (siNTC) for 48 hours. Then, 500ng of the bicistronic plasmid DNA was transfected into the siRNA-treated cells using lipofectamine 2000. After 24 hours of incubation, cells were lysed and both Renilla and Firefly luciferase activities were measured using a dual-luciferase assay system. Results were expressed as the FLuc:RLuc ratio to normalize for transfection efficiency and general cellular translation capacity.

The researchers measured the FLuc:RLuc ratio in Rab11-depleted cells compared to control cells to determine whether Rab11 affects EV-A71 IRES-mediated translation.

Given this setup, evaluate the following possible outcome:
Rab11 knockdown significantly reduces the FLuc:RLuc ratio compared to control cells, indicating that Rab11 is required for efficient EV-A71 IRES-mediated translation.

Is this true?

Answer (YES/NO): NO